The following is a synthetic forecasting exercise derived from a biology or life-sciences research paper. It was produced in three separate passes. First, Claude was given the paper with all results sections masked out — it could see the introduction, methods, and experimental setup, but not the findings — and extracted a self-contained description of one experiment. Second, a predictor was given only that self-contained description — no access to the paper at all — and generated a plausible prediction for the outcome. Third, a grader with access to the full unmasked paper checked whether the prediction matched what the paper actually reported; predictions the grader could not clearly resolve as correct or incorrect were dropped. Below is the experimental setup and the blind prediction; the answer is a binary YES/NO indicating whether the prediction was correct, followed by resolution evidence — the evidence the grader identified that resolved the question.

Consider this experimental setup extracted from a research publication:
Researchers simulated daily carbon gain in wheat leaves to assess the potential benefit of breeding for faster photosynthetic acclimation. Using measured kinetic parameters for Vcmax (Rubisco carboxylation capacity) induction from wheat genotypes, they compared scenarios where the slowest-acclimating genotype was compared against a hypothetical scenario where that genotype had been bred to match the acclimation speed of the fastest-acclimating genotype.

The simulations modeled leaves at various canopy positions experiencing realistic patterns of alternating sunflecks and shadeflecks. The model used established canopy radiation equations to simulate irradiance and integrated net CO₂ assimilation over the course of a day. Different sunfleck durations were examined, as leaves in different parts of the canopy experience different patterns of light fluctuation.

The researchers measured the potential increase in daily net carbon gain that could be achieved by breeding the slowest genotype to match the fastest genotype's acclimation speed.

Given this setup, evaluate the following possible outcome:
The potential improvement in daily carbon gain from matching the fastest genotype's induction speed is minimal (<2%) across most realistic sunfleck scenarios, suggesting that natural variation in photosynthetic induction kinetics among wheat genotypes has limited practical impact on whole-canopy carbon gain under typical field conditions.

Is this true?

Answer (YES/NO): NO